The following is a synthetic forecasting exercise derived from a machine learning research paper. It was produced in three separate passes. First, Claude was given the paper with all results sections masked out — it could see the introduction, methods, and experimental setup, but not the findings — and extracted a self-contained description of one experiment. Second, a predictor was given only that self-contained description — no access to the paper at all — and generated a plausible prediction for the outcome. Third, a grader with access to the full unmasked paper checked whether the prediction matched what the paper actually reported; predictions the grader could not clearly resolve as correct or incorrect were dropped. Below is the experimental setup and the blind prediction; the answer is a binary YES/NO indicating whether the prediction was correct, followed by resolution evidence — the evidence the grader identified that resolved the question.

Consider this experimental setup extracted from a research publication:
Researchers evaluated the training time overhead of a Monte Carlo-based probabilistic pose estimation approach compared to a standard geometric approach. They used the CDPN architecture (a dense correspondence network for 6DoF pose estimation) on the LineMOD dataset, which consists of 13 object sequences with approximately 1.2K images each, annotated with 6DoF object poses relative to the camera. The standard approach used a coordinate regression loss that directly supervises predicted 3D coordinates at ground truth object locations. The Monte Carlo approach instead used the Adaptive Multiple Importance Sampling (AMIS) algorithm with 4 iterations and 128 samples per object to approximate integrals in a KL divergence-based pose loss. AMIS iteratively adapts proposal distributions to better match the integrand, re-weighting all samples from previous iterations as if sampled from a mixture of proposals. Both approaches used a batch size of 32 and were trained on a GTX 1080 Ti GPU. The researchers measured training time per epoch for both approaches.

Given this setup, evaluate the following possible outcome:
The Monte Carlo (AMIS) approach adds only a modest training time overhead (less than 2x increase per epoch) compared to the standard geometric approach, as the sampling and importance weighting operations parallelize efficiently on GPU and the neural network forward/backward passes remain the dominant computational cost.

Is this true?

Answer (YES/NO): YES